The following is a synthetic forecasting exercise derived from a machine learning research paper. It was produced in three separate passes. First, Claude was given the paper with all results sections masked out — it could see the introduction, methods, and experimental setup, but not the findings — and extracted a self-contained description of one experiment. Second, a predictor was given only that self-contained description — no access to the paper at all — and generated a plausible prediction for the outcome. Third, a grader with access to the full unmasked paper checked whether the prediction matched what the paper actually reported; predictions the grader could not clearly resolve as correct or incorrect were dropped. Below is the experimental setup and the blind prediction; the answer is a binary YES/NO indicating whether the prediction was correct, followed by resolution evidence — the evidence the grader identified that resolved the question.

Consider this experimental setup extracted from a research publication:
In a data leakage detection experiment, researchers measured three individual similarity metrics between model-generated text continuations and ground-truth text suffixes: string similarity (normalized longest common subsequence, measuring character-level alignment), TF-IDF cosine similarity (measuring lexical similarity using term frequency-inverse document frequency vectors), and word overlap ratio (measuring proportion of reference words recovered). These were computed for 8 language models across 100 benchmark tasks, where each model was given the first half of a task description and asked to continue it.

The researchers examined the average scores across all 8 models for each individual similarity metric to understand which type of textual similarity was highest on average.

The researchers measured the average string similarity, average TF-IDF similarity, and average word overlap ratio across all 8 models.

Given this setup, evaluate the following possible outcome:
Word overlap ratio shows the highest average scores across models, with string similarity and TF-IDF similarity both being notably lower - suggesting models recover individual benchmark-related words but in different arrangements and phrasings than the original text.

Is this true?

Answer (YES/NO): NO